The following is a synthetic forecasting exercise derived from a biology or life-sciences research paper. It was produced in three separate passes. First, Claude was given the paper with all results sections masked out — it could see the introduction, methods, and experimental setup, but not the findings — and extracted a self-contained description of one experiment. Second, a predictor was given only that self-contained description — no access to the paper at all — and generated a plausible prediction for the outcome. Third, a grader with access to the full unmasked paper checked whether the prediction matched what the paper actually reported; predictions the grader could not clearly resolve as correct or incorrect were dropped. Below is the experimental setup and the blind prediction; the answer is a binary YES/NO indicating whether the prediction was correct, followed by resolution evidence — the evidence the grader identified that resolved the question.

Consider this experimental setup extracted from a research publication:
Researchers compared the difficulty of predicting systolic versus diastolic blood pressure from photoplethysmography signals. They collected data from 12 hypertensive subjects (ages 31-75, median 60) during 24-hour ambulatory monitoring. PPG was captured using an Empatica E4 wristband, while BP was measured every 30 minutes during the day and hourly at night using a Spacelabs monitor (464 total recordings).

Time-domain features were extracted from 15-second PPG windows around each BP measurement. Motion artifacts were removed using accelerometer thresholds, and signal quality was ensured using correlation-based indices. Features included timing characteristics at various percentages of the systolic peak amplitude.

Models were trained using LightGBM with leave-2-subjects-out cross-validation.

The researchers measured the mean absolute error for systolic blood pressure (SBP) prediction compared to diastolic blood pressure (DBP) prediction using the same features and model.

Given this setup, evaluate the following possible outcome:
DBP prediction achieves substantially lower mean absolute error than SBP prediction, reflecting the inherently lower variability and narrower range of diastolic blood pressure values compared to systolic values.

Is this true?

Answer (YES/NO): YES